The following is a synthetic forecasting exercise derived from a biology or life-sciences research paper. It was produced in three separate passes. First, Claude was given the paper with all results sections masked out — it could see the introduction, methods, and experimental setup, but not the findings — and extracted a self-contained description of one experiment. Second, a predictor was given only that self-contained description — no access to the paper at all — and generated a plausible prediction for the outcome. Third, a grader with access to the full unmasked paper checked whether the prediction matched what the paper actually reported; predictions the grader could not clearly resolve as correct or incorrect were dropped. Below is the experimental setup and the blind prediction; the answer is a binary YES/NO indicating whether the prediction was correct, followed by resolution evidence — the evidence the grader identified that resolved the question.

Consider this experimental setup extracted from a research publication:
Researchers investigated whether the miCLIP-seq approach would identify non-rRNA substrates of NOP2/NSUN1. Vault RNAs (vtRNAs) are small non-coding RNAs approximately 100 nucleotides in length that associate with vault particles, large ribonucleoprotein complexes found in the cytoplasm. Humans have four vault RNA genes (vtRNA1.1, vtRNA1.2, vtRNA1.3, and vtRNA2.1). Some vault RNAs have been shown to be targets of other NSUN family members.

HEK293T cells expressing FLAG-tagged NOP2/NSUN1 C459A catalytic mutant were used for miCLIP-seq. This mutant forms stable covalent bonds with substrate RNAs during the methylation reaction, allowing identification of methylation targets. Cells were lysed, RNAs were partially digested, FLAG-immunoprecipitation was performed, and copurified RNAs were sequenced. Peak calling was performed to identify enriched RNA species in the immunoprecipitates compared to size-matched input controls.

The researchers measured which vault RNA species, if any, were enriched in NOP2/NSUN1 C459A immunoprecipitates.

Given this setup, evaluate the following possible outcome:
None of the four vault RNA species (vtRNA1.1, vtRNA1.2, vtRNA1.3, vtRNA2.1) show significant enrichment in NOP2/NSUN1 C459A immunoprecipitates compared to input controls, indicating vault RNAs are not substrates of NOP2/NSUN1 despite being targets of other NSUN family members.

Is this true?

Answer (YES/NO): NO